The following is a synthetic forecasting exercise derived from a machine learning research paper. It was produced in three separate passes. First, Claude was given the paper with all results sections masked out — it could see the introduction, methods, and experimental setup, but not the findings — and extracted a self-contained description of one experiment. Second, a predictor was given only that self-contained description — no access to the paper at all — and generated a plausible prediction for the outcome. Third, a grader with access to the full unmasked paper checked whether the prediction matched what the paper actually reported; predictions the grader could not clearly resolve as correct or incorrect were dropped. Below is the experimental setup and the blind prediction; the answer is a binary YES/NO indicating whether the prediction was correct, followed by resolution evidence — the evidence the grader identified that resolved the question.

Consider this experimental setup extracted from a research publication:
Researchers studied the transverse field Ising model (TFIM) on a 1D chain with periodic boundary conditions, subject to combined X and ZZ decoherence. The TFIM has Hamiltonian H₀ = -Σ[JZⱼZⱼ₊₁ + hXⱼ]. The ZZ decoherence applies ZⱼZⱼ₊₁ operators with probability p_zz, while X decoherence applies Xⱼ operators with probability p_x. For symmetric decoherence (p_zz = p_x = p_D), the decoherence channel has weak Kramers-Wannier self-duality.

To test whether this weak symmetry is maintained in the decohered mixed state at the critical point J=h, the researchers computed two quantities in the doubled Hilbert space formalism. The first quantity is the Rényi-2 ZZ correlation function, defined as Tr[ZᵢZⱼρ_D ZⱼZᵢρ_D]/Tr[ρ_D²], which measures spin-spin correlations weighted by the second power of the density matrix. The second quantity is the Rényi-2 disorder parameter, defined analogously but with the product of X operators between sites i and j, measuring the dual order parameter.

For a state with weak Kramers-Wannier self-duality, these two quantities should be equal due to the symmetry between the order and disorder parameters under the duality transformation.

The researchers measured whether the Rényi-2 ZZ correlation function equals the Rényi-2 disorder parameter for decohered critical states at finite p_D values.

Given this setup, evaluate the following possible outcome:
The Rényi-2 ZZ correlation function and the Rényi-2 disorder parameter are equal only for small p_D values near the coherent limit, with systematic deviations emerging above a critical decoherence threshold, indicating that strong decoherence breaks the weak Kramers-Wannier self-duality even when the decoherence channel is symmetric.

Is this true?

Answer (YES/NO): NO